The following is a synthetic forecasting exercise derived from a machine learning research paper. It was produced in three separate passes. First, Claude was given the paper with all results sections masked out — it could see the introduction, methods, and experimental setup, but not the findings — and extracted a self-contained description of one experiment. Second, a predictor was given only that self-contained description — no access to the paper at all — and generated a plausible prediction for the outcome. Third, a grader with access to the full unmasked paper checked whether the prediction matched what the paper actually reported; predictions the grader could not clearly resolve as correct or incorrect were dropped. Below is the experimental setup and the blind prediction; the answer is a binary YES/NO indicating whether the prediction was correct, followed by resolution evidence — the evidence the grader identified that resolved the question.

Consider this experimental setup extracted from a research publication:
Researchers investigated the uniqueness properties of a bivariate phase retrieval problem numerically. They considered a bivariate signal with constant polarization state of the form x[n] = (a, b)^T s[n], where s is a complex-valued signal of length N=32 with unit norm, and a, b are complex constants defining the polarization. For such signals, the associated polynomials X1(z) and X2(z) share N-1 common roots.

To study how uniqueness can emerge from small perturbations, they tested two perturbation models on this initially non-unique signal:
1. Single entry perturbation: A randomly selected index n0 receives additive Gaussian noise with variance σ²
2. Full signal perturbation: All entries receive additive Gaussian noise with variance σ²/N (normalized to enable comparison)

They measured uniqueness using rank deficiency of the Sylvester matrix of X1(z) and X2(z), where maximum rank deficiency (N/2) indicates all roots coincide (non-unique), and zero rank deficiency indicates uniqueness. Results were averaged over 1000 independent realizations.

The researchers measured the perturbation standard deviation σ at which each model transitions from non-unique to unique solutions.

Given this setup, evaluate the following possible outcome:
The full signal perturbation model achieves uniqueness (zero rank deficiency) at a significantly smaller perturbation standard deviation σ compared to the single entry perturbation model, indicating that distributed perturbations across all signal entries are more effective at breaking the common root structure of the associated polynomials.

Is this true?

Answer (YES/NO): YES